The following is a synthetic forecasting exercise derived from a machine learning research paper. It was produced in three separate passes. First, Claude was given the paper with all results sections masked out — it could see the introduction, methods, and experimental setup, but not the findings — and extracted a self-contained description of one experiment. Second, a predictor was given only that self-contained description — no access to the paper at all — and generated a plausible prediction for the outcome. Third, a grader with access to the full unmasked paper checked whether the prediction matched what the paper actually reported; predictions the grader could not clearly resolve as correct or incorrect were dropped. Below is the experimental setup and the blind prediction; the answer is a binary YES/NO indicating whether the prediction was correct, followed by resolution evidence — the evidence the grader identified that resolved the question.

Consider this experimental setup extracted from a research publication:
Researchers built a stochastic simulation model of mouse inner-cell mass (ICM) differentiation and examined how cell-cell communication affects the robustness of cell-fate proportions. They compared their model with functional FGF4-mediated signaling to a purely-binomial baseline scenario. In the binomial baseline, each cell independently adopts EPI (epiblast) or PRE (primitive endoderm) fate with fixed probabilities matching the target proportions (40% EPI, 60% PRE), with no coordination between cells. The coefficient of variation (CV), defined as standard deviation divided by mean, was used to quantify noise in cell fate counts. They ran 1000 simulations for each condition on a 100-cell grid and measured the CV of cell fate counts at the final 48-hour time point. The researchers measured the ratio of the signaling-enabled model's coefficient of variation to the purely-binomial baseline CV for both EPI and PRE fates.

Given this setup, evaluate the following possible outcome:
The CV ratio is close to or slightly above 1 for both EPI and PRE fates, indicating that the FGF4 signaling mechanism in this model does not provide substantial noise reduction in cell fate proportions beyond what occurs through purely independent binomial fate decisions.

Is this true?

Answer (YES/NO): NO